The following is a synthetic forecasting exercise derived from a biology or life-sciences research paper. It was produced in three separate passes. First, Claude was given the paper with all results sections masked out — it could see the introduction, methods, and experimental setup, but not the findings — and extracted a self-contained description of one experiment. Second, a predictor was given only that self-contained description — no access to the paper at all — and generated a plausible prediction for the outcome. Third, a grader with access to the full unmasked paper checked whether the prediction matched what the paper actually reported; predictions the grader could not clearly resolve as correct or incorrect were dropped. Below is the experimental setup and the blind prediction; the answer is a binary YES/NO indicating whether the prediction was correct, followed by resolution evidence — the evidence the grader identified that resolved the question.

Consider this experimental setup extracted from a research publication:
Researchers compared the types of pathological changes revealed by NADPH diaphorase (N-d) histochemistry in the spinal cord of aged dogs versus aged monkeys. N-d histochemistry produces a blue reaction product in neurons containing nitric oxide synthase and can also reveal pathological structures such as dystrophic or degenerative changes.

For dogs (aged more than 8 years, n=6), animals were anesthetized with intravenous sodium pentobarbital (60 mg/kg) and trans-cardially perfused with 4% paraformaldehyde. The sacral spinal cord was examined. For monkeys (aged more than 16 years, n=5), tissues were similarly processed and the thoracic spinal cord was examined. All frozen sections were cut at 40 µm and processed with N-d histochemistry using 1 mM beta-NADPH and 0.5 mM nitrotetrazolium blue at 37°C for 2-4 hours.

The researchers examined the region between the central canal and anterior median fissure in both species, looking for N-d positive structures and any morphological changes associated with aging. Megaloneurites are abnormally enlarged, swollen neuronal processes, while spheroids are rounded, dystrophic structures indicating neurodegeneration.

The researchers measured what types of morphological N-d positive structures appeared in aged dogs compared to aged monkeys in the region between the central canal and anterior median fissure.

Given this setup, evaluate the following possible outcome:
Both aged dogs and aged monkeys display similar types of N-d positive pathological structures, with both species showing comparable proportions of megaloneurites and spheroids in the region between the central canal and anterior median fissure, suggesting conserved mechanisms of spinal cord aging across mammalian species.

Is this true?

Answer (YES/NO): NO